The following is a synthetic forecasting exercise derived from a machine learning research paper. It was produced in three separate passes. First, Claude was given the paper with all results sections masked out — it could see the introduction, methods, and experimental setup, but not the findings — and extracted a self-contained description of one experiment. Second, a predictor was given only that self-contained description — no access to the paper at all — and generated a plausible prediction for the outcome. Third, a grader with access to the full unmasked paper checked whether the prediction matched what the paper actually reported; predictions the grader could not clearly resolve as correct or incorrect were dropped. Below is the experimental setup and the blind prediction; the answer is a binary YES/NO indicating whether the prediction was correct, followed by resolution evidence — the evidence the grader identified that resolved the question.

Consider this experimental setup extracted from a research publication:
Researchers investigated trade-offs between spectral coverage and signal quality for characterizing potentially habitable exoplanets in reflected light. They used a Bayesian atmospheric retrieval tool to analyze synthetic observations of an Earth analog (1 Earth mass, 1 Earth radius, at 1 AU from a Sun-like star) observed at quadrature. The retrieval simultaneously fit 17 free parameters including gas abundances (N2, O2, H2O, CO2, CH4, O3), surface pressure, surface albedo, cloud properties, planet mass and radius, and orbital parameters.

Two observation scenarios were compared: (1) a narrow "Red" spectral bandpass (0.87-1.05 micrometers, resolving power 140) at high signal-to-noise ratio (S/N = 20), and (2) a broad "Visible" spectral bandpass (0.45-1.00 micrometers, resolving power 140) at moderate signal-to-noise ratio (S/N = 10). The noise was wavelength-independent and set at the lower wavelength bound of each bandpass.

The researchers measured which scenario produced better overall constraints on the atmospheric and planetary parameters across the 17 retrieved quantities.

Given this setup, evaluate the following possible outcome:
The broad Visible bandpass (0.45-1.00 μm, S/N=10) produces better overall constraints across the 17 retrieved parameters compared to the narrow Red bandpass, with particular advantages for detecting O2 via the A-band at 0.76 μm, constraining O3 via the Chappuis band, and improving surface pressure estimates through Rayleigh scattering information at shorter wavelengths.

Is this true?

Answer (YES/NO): YES